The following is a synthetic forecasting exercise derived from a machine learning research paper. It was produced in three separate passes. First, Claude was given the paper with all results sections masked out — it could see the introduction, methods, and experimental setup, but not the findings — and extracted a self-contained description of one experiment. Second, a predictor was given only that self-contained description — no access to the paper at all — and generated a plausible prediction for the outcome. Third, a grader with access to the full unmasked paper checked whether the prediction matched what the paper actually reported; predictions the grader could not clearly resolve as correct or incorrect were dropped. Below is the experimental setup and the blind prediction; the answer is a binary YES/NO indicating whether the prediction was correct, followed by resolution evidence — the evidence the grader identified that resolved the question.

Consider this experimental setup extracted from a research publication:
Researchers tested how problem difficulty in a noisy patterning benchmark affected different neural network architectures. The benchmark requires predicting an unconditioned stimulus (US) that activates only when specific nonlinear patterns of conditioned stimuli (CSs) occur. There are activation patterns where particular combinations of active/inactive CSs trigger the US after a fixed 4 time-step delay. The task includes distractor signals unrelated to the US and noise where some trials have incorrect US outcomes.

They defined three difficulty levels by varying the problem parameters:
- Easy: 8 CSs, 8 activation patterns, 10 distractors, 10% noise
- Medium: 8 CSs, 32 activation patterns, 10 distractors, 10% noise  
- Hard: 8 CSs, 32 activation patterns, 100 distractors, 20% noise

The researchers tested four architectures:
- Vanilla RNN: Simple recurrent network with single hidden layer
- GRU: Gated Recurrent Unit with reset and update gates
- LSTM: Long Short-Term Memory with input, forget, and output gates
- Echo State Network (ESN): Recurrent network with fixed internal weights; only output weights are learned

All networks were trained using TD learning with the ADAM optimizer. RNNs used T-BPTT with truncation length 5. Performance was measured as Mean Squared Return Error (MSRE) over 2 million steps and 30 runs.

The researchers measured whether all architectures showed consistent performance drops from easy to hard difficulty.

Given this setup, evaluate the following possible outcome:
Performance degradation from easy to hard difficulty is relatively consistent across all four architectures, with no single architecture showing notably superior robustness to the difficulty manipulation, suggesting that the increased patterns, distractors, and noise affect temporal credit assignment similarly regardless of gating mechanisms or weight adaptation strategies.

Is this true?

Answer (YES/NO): YES